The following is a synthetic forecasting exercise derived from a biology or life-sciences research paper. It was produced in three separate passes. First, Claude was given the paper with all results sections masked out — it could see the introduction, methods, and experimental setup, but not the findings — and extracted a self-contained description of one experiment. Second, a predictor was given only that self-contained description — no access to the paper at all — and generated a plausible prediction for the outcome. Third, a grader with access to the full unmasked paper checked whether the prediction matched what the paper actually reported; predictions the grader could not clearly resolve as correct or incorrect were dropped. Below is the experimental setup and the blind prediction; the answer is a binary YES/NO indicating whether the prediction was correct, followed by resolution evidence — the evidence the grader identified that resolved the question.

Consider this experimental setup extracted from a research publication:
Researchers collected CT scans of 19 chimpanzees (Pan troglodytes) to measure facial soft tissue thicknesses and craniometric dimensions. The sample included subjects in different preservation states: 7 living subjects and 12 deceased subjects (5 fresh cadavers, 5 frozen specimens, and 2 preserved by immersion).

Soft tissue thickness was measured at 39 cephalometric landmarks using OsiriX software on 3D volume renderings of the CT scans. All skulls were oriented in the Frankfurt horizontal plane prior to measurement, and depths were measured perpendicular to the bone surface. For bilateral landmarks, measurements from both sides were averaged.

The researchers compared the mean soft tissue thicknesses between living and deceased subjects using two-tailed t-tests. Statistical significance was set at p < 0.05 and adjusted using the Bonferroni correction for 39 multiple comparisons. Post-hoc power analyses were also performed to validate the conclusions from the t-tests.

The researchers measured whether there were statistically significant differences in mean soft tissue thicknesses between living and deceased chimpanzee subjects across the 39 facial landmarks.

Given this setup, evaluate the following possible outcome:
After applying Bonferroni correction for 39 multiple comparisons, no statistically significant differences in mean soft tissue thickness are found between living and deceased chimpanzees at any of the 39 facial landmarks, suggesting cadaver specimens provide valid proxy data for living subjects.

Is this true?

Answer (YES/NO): YES